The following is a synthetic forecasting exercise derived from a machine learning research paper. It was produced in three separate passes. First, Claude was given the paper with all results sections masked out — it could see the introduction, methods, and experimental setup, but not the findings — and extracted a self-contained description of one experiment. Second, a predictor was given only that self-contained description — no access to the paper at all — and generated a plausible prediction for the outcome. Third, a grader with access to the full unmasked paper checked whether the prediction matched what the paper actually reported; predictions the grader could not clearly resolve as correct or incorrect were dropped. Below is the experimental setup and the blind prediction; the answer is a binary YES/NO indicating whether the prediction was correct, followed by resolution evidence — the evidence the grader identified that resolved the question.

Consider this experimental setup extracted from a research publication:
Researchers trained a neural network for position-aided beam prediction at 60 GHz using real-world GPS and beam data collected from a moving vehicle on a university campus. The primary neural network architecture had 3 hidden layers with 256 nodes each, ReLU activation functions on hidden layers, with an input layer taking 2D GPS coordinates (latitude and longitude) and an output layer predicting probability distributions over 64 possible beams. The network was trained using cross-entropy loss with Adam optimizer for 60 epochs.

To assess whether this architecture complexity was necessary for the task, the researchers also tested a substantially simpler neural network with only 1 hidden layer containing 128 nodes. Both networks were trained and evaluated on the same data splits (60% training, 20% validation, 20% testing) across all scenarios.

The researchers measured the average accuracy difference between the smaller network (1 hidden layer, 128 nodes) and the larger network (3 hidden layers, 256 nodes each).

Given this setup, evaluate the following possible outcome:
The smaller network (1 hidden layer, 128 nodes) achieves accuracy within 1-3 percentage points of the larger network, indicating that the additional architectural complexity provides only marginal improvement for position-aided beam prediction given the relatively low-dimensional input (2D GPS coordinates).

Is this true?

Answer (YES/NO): YES